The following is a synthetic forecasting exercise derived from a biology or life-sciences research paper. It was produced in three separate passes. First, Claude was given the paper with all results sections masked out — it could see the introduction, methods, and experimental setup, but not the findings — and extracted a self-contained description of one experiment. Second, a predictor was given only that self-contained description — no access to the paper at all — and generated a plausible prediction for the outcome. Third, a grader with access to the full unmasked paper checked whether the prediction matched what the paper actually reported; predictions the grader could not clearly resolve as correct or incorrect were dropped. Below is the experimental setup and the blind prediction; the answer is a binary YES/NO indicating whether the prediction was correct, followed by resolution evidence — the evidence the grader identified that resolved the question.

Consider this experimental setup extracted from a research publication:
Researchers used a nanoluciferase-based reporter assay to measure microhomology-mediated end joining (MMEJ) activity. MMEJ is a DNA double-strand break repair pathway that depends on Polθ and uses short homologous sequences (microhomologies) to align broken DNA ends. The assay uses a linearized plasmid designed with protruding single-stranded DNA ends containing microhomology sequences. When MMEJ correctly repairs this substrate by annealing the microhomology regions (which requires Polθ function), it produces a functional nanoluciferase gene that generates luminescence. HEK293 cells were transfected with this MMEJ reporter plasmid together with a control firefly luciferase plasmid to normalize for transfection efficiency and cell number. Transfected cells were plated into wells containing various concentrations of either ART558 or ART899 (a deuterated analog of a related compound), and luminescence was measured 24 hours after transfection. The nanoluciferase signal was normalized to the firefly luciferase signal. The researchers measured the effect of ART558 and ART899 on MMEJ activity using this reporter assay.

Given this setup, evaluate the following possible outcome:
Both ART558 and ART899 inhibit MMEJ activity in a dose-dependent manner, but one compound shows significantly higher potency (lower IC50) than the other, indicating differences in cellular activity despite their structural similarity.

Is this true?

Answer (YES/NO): NO